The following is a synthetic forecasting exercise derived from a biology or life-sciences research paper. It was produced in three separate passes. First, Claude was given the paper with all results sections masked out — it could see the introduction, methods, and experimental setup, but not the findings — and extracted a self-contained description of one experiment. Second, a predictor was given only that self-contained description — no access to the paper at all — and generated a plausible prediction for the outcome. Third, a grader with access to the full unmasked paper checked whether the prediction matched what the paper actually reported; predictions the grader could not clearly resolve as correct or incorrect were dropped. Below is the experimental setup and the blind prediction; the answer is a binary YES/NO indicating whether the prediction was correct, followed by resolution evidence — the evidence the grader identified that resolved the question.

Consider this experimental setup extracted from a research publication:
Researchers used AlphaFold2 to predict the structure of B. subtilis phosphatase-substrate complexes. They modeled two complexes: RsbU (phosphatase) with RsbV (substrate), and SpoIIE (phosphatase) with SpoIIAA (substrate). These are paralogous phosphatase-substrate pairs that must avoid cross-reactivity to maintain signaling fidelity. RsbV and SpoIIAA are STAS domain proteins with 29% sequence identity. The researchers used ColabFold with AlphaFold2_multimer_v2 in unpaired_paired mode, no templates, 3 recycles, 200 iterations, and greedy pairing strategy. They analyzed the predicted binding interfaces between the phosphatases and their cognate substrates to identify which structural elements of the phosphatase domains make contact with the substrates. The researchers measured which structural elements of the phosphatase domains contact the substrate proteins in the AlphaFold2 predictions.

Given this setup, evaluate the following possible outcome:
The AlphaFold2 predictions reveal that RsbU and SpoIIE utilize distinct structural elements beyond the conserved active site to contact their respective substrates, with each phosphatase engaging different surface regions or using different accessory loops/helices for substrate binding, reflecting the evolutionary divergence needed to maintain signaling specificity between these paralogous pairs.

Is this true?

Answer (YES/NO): NO